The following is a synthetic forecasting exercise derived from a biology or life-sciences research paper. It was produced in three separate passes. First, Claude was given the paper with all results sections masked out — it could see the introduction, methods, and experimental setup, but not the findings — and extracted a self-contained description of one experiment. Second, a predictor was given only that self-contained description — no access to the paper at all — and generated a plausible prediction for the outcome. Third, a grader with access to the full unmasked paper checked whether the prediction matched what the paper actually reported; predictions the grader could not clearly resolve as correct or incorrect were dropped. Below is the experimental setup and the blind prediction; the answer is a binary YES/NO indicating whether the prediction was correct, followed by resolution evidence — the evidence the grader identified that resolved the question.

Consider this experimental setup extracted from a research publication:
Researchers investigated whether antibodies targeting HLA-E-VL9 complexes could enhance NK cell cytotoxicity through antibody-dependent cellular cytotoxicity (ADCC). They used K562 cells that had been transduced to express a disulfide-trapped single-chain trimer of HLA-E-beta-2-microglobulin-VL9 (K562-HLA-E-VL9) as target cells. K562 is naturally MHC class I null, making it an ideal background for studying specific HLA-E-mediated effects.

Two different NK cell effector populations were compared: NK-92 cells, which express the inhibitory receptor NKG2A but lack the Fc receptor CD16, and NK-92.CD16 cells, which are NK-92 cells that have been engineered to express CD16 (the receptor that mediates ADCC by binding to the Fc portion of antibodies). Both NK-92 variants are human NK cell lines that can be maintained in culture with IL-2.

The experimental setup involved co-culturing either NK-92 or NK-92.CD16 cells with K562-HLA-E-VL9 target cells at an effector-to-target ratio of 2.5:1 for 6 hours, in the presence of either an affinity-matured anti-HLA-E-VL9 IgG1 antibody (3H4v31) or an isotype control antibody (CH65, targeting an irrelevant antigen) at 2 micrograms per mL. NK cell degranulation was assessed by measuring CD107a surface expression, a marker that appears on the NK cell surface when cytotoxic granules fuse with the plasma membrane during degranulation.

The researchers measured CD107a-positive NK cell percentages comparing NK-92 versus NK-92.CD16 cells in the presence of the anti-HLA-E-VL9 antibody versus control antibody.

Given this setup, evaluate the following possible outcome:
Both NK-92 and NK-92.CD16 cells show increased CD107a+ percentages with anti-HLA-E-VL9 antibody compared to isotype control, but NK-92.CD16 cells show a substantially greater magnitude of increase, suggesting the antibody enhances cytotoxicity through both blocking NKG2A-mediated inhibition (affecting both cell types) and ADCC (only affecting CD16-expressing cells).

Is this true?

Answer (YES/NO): NO